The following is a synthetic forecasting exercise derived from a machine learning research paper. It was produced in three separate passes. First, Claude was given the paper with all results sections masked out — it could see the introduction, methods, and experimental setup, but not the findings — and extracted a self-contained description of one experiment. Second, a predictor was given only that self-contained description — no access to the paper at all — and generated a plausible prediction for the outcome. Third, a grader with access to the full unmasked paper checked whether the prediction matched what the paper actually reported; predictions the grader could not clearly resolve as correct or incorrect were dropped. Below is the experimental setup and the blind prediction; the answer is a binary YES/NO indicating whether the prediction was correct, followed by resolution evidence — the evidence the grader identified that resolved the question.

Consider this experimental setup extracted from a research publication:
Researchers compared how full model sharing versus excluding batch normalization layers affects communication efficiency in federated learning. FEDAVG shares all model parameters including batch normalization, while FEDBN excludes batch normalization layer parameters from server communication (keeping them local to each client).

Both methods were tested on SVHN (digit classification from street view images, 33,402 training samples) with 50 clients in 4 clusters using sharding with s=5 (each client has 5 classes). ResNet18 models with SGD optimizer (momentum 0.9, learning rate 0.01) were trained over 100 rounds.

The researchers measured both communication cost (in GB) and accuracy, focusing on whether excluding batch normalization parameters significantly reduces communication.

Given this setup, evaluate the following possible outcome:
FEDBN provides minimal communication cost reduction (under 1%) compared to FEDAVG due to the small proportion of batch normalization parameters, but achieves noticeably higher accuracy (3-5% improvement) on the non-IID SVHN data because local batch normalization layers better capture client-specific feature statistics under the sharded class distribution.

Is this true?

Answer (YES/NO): NO